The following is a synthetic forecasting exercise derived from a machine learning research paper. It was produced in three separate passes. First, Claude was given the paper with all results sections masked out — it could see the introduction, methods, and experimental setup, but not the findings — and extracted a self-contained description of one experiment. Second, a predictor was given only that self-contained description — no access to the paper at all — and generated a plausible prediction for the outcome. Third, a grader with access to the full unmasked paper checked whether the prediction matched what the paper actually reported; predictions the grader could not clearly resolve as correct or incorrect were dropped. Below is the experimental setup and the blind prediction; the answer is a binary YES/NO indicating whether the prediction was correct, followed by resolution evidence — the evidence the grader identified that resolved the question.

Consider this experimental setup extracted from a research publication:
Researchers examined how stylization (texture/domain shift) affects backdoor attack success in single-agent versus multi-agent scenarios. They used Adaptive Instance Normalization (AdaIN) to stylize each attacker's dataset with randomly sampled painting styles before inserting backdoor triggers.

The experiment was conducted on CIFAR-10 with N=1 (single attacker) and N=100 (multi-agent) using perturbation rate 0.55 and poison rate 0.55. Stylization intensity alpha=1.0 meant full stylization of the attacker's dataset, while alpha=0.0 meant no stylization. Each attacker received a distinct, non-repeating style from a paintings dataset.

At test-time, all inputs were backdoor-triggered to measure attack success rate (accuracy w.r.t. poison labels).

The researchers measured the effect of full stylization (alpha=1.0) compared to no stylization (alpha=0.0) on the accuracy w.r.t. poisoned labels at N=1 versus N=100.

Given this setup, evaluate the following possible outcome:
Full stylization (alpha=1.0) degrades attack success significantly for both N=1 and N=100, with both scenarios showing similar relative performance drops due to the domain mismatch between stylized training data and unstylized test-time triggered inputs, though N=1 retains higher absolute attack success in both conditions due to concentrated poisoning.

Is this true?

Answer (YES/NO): NO